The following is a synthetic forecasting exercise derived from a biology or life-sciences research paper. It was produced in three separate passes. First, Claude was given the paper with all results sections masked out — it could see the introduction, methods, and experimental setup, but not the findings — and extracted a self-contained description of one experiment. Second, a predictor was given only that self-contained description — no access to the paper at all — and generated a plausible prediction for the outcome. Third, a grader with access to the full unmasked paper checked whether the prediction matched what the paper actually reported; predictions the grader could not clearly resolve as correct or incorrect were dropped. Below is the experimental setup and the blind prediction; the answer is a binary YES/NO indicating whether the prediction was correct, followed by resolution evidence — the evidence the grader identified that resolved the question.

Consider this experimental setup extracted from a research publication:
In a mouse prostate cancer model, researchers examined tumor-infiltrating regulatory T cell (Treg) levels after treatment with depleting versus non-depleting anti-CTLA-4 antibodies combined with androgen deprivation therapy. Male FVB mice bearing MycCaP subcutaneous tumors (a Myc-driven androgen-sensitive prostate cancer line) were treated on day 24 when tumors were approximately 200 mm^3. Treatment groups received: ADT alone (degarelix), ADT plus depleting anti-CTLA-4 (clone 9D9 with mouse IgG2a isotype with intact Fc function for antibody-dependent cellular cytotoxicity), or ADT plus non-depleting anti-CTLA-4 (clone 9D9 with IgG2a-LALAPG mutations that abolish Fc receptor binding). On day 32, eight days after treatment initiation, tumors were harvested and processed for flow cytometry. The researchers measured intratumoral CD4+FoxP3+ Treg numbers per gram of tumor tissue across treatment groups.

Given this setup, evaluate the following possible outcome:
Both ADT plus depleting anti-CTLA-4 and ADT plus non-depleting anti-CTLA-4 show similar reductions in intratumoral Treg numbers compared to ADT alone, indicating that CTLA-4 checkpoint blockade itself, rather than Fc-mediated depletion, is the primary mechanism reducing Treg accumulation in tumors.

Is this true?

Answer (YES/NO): NO